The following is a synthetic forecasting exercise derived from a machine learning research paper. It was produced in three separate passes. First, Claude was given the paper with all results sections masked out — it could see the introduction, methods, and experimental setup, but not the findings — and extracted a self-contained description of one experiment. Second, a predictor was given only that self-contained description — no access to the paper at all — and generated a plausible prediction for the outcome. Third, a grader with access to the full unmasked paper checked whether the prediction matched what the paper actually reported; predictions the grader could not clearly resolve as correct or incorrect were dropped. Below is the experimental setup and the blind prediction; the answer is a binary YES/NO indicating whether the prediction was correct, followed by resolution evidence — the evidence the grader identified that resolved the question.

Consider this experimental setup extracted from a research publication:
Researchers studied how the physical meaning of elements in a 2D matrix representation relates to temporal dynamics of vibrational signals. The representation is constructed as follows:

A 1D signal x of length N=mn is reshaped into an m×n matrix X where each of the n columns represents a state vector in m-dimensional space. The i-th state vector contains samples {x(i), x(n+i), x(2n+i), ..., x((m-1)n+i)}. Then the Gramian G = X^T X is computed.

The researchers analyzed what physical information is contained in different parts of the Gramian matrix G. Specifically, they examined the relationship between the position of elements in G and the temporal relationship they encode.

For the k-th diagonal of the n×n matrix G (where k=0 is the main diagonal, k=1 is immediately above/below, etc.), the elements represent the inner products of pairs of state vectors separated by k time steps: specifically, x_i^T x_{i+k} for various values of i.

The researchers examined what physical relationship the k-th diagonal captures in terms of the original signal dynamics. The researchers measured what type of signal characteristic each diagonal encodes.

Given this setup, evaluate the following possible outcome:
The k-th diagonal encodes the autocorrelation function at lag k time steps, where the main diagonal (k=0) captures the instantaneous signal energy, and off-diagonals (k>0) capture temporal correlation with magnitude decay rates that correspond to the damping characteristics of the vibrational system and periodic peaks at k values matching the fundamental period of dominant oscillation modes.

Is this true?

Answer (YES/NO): NO